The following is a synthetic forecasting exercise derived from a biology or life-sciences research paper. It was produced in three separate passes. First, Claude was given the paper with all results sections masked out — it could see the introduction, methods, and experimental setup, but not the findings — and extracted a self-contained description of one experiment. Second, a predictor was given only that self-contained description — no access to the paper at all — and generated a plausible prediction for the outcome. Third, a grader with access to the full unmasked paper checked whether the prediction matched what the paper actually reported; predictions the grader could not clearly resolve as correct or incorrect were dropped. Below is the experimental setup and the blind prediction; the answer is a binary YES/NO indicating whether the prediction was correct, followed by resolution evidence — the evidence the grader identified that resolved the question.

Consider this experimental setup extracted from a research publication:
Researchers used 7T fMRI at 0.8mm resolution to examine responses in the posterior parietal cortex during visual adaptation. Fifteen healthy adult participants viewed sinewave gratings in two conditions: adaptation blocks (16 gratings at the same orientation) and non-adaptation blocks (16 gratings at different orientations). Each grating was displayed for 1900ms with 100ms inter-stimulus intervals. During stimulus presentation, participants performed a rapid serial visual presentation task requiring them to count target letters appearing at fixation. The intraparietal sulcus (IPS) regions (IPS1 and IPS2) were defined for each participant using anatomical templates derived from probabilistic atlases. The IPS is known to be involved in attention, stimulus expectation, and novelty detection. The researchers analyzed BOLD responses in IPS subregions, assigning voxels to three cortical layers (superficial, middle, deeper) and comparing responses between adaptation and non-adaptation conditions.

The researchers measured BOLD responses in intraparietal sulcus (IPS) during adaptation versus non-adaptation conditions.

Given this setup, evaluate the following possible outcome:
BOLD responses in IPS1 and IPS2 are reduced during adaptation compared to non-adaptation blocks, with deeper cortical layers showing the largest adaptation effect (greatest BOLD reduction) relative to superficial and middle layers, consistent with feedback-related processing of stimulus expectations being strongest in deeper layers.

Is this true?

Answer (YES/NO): NO